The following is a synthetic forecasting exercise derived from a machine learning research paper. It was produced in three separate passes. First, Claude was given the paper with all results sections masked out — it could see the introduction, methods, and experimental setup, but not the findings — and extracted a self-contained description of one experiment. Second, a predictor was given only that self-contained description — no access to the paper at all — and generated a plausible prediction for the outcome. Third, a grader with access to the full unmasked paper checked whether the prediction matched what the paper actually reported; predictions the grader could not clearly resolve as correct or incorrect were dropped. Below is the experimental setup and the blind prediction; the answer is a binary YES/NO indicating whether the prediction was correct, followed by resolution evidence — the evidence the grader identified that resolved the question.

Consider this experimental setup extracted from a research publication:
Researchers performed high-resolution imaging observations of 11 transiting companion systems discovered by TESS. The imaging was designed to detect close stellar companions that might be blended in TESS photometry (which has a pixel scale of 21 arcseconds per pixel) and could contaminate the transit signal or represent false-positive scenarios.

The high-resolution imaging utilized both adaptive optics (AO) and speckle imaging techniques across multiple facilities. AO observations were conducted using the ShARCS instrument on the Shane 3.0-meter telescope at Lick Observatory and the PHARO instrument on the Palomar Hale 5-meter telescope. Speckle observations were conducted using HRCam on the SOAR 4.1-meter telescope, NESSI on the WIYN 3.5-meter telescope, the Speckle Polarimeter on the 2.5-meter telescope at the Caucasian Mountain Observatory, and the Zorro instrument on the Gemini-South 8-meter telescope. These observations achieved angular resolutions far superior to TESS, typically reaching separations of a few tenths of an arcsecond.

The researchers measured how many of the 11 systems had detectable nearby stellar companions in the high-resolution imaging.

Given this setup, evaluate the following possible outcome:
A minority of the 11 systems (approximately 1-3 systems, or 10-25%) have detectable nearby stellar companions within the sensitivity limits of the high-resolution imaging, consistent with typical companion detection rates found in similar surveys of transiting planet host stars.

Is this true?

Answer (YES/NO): YES